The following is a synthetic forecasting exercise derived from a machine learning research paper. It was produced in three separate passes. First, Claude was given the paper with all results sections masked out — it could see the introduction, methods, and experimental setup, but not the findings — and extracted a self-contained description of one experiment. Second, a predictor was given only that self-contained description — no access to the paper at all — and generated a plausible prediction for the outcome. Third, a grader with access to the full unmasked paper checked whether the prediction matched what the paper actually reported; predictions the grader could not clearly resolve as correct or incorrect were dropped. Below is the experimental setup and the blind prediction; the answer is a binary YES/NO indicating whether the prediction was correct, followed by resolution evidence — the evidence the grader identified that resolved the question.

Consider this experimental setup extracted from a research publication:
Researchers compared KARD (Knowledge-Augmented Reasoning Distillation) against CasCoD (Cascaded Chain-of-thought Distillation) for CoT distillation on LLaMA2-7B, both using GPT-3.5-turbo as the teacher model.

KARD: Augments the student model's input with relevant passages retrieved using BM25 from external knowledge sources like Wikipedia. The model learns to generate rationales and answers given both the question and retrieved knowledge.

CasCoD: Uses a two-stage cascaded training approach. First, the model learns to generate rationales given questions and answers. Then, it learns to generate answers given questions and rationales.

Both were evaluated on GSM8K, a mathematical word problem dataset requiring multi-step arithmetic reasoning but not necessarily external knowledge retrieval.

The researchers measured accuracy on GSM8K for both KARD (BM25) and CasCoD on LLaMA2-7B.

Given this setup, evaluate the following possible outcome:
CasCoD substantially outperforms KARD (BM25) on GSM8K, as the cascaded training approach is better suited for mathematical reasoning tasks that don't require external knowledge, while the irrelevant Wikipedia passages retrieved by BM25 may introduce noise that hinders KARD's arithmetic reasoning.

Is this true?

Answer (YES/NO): NO